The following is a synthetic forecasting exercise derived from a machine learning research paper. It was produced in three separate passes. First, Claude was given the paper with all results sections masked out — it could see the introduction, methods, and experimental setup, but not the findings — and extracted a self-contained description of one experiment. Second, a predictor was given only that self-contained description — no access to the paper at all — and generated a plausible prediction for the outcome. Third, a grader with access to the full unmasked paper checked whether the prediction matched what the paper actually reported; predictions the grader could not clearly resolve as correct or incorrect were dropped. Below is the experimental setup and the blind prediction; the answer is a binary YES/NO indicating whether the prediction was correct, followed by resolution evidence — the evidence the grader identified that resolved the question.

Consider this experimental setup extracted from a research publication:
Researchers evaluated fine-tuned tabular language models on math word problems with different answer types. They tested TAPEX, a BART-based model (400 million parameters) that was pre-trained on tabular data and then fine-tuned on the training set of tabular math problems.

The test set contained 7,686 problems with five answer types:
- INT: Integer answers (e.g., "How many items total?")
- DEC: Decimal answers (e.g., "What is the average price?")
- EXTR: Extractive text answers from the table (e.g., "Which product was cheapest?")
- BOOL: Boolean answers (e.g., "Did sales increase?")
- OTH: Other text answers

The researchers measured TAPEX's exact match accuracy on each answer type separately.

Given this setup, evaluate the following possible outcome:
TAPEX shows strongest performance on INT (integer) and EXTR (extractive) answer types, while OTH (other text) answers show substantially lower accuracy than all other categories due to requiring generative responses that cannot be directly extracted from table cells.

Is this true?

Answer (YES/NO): NO